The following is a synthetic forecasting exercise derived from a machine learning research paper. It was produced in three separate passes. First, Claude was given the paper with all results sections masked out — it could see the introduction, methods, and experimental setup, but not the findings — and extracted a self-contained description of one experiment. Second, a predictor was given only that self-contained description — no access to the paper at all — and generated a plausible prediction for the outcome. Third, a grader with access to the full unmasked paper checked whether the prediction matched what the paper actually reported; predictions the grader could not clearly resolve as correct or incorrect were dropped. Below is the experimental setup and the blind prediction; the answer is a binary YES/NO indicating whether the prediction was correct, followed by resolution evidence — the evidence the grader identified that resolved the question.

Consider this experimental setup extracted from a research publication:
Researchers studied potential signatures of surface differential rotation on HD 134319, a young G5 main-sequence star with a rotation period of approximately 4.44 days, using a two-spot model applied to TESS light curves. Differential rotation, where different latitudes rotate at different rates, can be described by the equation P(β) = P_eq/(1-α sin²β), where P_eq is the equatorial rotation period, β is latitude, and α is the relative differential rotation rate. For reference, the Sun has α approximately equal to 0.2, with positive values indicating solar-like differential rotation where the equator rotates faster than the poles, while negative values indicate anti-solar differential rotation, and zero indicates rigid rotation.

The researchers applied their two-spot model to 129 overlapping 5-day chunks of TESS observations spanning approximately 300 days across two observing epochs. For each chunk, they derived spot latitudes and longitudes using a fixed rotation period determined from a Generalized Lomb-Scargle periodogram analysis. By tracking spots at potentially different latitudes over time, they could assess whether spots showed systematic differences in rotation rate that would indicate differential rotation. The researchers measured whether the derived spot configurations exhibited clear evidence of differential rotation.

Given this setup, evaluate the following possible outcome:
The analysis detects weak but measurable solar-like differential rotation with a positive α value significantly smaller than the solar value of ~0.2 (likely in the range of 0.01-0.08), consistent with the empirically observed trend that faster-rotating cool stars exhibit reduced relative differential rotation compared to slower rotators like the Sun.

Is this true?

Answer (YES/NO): NO